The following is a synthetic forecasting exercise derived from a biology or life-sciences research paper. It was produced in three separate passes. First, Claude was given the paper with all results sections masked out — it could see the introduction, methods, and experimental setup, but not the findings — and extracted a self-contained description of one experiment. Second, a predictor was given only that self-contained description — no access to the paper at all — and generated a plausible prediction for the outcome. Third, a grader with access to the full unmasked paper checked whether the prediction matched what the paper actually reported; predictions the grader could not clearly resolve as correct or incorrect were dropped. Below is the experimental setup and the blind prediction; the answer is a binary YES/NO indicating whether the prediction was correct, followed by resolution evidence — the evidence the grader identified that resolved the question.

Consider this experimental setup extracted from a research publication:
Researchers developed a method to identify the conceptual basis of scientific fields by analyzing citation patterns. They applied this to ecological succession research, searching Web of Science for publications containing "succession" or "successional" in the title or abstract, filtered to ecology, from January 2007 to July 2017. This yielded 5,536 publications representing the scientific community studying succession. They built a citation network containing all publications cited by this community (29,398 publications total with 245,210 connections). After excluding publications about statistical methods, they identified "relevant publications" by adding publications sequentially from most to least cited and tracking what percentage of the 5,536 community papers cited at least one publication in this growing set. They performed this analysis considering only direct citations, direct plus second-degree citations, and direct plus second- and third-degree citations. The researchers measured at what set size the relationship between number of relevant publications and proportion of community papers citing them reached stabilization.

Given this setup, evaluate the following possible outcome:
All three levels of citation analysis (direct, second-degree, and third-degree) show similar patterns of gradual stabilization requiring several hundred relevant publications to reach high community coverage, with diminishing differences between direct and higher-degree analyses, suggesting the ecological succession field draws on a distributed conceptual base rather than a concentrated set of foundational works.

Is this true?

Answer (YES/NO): NO